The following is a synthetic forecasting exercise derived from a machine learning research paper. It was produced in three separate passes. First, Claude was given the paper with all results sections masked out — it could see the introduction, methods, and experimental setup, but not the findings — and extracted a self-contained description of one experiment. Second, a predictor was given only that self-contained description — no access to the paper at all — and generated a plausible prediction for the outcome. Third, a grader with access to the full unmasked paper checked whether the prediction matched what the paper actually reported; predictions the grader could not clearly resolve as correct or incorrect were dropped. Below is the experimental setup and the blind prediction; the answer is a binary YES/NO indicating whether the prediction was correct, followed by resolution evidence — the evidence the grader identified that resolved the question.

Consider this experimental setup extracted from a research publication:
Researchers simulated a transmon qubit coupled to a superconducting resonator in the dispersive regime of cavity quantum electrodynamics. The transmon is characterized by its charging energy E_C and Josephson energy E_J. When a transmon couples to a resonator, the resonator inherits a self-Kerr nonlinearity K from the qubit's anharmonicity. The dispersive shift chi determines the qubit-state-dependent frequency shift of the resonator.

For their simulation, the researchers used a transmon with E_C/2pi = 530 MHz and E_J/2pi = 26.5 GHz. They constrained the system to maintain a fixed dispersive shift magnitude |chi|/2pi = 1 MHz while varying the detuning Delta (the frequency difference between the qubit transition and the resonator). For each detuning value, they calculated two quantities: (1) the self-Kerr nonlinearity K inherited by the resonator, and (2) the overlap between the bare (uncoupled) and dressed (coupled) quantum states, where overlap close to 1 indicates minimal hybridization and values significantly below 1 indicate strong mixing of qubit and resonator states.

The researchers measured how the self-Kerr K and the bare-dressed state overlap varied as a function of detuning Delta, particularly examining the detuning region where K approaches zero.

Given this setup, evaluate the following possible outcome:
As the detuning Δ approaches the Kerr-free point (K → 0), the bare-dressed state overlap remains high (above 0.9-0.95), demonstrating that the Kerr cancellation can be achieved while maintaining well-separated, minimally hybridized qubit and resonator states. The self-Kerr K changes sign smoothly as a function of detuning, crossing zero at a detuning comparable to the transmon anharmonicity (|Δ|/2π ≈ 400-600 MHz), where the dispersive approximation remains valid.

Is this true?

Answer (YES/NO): NO